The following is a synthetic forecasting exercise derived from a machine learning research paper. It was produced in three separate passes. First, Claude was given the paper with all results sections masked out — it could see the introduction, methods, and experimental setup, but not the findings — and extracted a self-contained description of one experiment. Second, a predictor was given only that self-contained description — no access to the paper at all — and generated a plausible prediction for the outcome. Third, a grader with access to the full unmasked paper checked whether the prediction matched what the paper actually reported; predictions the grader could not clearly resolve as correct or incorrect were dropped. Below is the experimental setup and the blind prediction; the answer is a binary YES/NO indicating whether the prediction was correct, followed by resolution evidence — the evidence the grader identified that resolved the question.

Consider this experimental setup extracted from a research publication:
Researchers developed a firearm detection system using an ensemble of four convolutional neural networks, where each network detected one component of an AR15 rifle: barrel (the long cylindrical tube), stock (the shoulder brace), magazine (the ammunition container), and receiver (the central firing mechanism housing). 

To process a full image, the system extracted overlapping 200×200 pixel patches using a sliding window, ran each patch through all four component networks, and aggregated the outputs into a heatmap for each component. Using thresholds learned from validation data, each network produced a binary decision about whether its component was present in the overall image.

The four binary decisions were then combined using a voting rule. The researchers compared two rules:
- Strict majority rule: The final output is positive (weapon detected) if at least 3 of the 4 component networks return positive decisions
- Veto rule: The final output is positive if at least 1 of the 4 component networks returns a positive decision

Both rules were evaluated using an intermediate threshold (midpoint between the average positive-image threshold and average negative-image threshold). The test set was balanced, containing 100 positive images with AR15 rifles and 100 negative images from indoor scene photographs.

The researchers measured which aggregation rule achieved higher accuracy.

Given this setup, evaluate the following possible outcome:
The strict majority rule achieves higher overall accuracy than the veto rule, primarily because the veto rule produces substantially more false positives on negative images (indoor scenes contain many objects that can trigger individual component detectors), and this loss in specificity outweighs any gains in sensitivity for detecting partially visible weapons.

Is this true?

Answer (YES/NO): NO